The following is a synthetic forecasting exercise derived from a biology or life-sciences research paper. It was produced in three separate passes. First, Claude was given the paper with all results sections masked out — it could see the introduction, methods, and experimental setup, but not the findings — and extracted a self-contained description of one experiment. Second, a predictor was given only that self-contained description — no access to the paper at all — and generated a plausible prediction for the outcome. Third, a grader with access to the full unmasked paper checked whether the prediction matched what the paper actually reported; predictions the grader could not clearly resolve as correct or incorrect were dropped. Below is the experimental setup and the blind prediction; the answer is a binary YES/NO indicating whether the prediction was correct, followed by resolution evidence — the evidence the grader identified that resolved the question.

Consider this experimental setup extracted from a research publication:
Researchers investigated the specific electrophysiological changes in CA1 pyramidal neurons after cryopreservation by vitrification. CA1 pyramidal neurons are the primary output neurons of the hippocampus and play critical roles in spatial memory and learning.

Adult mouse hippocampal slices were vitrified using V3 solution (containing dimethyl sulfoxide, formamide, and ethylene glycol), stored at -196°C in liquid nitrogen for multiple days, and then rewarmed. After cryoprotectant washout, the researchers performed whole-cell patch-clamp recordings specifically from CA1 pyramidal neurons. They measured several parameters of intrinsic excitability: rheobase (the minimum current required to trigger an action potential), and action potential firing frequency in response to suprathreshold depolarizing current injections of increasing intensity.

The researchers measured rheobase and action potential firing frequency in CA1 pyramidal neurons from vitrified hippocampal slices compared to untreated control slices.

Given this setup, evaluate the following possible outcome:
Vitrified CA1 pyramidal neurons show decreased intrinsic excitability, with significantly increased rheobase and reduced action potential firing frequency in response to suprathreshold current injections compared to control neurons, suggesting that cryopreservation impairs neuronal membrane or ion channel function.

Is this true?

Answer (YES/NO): YES